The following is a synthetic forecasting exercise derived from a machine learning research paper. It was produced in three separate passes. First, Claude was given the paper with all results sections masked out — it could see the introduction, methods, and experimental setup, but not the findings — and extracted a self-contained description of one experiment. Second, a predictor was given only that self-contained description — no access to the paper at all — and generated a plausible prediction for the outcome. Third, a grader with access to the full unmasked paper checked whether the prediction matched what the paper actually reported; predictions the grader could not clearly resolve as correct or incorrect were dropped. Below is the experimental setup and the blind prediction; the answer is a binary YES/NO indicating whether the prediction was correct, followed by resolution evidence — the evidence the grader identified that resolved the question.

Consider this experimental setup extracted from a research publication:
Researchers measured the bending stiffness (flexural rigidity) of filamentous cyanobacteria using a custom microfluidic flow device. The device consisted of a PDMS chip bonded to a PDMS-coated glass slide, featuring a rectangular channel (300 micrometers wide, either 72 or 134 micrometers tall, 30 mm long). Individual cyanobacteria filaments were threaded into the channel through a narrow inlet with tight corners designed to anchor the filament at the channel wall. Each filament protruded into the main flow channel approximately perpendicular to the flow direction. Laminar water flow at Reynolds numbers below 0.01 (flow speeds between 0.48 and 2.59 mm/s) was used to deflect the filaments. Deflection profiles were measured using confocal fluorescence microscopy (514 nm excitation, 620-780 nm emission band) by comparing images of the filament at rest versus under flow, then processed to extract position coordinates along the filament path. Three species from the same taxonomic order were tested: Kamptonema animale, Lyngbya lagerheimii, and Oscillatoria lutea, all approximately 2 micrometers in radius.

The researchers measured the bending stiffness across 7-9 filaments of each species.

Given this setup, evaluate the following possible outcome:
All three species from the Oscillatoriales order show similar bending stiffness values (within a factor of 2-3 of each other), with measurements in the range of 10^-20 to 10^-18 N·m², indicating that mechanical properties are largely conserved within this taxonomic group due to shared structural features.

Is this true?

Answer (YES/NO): NO